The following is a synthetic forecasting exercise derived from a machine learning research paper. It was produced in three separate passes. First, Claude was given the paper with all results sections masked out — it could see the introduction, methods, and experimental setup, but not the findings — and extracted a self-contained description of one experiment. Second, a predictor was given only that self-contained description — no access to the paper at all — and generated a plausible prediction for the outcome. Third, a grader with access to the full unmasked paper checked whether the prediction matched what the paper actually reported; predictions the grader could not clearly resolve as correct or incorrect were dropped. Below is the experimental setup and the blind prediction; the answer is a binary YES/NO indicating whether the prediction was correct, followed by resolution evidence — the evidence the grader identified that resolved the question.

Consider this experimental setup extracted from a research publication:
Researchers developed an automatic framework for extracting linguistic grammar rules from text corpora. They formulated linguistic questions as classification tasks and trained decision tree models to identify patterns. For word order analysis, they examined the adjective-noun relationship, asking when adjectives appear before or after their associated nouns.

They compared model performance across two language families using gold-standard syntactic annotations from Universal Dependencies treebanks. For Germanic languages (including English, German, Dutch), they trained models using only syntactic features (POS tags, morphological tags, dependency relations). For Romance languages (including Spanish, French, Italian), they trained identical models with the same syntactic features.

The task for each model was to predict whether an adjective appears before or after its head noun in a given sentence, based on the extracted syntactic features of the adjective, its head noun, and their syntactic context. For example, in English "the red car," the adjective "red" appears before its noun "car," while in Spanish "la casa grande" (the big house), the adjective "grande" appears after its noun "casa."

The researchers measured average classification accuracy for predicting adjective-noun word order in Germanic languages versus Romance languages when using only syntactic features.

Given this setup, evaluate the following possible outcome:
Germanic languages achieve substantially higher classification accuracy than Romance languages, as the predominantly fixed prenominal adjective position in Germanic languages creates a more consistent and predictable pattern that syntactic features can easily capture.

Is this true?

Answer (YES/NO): YES